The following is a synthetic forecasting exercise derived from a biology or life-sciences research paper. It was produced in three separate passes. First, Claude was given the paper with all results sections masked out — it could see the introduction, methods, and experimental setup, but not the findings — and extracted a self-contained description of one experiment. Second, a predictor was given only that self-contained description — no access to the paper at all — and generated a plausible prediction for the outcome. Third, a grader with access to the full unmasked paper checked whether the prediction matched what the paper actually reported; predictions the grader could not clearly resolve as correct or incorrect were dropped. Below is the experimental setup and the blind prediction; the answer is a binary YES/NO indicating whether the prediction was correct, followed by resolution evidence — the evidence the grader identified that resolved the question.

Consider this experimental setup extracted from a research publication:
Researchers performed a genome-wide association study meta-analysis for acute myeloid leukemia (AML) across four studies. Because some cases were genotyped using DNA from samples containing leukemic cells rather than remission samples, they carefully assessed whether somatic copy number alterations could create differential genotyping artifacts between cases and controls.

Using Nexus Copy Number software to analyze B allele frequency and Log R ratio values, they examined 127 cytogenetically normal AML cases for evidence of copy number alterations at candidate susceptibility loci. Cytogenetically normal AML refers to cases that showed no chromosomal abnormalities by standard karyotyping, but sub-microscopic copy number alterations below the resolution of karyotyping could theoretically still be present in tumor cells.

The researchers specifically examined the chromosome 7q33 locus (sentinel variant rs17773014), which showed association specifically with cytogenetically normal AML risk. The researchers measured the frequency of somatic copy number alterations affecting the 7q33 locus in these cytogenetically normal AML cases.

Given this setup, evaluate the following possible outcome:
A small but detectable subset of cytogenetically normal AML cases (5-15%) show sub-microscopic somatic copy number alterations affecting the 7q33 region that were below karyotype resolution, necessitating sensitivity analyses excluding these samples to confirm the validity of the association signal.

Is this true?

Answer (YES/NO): NO